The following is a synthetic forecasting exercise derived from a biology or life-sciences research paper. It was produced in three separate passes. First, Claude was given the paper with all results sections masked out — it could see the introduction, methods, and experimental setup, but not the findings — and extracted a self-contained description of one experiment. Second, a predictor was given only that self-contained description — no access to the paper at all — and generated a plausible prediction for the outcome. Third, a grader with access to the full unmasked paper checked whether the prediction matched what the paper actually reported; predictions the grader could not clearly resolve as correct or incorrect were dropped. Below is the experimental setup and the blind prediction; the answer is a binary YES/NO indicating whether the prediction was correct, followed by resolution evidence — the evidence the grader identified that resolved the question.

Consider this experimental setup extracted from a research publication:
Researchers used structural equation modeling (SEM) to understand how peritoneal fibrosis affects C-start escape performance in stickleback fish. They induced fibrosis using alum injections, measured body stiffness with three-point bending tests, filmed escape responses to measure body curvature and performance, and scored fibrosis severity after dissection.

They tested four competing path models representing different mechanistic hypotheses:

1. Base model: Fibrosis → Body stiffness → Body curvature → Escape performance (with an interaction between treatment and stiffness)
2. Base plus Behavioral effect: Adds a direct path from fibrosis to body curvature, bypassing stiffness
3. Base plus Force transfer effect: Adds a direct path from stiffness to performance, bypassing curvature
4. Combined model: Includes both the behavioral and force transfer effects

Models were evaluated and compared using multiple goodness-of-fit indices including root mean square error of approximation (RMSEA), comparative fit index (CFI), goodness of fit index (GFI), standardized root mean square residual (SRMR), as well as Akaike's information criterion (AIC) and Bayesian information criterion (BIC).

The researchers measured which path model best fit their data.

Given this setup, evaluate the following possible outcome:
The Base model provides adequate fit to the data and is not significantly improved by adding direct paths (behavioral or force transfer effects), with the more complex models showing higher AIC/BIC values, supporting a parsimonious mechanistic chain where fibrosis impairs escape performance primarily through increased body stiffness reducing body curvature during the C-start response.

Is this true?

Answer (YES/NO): NO